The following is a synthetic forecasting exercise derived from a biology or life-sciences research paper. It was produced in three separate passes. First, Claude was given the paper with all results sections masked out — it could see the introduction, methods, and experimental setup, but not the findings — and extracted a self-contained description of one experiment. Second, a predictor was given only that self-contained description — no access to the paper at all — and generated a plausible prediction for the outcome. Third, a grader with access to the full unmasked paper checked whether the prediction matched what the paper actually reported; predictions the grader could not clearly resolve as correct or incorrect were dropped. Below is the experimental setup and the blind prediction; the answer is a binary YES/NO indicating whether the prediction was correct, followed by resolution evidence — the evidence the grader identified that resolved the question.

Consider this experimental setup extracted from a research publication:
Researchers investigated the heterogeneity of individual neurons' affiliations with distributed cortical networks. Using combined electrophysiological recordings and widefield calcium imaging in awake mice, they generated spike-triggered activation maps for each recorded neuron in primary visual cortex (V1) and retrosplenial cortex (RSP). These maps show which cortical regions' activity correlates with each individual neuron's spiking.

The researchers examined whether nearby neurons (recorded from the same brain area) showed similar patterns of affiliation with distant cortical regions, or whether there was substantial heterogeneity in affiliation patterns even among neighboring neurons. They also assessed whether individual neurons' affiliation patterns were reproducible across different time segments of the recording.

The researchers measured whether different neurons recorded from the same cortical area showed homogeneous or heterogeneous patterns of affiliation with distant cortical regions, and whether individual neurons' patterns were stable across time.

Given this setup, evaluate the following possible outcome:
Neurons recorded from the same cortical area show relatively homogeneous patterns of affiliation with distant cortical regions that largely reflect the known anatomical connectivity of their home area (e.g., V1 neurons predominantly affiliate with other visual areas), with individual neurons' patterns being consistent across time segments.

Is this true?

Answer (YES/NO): NO